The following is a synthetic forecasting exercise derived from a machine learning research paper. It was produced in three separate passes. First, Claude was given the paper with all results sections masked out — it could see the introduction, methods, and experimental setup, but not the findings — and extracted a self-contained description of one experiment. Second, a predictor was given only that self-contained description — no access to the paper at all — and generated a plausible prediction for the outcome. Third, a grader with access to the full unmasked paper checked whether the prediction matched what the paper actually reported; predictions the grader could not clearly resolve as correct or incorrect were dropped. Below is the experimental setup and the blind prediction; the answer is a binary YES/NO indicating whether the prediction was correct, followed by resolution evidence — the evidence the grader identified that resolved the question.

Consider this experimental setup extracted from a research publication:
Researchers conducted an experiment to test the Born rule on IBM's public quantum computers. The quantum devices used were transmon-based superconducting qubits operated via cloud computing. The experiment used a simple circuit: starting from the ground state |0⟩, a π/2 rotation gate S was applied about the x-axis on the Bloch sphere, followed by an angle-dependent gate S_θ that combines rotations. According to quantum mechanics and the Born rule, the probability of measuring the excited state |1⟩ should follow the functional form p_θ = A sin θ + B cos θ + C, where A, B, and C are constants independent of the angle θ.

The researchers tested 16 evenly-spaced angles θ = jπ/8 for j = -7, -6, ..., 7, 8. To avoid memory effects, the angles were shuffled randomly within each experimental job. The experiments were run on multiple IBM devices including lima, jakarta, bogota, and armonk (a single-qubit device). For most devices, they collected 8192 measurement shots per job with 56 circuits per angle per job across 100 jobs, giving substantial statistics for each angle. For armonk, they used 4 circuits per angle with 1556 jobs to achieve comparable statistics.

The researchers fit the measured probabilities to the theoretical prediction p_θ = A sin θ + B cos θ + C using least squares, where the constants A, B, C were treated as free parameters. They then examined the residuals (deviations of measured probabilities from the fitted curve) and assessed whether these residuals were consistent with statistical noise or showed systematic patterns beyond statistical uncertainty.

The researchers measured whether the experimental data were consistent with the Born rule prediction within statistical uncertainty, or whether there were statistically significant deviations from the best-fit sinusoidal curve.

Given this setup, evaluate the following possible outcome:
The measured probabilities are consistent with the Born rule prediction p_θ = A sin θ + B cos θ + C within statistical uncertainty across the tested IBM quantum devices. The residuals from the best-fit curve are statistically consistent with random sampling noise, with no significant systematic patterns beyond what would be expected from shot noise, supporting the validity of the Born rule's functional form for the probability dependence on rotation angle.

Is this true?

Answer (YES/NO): NO